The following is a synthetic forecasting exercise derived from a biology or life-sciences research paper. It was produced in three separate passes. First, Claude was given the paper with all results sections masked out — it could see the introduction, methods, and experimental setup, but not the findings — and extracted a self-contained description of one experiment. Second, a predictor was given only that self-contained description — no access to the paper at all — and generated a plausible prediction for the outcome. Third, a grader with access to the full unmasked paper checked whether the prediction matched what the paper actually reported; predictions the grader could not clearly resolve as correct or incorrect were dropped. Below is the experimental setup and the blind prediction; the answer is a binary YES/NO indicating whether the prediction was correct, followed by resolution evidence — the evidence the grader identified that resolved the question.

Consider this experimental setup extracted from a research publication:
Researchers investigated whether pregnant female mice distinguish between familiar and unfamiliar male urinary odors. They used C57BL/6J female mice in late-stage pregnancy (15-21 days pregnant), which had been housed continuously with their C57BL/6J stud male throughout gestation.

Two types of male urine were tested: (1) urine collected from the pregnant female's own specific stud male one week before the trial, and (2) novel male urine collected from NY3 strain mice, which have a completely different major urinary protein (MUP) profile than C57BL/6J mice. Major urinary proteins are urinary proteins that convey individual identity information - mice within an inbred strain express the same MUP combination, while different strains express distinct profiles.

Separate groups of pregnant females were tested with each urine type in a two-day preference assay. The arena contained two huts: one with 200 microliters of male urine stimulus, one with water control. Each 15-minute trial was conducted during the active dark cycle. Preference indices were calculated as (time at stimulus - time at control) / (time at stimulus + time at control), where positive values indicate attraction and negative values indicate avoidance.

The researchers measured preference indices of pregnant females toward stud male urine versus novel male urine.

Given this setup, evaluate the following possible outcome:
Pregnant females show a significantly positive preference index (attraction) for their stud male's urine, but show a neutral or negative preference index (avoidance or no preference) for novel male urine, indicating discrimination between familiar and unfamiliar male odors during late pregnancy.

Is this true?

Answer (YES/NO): NO